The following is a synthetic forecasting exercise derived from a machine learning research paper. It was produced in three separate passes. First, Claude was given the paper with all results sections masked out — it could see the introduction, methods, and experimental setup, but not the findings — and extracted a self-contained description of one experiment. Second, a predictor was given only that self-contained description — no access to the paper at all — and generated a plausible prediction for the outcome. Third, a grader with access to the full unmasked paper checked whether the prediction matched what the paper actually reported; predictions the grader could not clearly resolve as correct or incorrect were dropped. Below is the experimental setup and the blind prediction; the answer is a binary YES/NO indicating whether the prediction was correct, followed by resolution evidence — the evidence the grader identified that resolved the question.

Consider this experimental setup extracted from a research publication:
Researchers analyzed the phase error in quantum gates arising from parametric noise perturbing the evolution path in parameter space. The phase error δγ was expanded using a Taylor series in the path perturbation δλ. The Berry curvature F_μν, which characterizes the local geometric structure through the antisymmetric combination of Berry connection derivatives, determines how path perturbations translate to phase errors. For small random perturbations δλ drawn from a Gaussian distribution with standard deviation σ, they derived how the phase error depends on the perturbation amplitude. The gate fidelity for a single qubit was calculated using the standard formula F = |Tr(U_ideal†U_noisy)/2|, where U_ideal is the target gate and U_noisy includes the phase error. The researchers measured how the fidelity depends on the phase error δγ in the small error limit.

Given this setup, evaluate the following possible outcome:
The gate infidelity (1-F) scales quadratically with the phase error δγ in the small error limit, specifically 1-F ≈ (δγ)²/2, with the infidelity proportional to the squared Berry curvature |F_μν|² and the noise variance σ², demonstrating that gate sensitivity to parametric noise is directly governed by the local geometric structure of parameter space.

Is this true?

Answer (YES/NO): NO